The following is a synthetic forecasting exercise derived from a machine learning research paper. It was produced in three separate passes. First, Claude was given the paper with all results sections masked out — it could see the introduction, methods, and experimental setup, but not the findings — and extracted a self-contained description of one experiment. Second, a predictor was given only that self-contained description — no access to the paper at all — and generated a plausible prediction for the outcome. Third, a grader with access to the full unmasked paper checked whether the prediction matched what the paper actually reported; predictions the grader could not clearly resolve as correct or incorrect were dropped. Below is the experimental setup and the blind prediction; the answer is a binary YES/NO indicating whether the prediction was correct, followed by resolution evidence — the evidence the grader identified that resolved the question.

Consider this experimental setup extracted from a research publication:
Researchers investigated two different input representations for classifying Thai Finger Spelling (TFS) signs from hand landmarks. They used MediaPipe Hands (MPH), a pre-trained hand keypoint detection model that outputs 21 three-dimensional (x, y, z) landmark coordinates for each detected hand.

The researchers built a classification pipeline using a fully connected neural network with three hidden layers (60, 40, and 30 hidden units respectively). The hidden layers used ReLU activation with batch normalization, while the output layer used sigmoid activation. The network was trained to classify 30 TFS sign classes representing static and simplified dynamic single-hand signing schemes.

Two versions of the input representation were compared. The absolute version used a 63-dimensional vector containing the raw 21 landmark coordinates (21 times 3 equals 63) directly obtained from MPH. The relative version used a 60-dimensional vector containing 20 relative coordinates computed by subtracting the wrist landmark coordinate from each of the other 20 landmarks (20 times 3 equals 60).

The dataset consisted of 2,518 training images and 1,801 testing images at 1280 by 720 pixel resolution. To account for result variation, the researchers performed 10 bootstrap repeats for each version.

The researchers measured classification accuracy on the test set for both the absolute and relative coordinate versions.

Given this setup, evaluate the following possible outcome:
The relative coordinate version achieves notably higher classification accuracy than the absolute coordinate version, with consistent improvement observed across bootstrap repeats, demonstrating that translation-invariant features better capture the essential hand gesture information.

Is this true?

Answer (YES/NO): YES